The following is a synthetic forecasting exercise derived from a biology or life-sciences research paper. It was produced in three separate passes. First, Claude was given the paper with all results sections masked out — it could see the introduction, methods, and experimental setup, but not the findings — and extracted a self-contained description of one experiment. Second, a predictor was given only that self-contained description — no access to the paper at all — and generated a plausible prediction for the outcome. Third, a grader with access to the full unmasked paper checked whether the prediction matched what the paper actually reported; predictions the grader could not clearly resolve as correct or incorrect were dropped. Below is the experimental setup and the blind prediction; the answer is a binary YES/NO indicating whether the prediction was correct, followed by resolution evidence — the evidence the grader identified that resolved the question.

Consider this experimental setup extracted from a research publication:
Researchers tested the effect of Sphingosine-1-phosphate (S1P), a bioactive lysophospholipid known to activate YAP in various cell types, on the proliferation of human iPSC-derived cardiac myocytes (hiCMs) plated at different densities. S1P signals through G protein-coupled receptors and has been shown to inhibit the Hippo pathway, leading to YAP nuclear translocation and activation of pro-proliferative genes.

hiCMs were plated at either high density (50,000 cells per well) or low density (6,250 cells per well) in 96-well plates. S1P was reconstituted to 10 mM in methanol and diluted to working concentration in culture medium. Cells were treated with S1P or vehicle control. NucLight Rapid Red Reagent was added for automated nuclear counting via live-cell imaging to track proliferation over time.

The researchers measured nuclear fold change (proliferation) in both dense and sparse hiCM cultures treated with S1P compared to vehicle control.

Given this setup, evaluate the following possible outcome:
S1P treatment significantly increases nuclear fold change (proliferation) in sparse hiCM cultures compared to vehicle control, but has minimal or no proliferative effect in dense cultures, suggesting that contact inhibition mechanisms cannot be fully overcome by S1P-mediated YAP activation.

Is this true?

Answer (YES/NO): NO